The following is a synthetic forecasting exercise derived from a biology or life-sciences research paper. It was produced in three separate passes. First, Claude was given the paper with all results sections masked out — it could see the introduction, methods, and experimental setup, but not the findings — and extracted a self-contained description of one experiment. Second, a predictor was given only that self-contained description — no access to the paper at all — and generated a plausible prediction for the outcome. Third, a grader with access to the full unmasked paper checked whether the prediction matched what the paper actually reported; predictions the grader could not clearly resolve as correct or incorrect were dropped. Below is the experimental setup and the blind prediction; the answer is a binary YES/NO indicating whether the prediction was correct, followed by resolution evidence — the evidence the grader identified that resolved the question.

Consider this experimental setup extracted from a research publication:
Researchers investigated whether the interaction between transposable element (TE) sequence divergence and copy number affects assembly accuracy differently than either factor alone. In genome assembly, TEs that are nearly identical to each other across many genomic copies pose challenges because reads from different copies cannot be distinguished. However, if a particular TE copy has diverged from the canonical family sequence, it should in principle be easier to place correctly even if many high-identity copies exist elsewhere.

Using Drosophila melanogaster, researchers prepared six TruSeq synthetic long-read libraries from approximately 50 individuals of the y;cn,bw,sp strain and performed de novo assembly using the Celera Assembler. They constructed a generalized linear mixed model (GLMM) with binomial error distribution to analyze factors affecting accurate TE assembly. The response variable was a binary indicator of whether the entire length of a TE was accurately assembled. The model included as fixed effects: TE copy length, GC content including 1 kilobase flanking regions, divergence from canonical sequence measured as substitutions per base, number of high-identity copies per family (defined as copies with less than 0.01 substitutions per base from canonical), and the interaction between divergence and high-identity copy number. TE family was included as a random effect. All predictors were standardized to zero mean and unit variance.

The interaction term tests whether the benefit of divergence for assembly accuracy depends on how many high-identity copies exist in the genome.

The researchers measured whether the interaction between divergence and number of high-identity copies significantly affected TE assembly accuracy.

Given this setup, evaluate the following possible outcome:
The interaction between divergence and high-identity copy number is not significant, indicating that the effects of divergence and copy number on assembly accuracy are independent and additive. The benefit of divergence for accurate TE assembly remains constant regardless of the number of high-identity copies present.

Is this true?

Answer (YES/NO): NO